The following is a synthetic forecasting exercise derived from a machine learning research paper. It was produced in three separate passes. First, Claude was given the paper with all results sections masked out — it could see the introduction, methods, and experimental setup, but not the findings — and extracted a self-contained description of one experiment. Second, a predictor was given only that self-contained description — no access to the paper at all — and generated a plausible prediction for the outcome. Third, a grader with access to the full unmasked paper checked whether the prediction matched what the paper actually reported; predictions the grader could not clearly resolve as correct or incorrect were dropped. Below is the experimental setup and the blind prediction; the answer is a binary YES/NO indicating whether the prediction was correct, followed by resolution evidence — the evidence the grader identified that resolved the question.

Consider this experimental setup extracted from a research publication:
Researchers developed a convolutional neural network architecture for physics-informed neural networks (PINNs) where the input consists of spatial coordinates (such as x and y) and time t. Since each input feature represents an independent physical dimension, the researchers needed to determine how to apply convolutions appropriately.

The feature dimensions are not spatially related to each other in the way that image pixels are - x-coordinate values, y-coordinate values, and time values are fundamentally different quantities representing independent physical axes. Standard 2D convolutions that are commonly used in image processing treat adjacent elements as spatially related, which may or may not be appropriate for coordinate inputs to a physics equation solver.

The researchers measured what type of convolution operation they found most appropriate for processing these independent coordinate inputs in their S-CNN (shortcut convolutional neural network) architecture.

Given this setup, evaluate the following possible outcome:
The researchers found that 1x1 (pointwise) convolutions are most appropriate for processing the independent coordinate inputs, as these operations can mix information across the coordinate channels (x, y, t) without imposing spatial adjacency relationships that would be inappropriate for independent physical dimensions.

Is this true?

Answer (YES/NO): NO